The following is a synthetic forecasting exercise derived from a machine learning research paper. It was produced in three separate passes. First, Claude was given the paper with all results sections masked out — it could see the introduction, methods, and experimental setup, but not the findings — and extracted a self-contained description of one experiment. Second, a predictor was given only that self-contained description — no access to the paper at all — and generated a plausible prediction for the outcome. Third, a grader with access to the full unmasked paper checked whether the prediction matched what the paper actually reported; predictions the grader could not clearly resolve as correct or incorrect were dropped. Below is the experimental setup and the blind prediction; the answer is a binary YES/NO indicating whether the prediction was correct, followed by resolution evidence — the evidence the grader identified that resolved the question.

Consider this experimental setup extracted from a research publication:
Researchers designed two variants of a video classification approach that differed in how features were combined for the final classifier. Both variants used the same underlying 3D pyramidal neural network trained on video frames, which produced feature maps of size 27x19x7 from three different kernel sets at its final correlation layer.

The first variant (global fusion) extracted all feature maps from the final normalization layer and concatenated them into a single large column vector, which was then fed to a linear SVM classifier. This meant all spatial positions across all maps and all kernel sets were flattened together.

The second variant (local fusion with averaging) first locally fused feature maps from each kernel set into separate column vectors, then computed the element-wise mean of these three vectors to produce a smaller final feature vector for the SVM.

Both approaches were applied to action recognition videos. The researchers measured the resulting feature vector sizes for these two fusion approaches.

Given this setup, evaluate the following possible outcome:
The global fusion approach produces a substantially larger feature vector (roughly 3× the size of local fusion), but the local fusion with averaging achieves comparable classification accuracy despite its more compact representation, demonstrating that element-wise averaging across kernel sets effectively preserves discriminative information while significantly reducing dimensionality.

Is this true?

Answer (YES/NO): NO